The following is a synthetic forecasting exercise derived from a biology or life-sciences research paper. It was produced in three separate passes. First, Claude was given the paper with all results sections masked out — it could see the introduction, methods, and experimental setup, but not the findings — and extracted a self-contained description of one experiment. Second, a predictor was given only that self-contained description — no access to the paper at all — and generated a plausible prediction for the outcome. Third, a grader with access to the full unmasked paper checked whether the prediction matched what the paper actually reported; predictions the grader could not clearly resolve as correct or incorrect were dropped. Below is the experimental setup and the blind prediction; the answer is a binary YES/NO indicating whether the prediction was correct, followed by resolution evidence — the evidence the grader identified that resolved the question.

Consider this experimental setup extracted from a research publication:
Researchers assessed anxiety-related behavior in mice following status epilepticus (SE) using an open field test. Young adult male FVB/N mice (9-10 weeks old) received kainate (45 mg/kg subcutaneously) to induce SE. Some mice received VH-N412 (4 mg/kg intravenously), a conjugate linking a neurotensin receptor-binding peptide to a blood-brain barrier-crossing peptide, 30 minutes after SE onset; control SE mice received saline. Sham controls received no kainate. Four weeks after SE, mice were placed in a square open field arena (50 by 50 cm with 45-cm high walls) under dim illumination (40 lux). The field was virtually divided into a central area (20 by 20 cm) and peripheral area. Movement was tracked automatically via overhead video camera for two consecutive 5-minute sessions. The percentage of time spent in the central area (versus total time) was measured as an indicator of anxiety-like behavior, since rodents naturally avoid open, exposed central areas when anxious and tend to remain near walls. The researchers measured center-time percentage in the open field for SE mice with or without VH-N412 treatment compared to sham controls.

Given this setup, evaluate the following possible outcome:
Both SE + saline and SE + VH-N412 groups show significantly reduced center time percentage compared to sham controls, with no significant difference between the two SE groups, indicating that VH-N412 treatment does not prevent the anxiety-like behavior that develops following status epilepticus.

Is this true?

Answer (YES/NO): NO